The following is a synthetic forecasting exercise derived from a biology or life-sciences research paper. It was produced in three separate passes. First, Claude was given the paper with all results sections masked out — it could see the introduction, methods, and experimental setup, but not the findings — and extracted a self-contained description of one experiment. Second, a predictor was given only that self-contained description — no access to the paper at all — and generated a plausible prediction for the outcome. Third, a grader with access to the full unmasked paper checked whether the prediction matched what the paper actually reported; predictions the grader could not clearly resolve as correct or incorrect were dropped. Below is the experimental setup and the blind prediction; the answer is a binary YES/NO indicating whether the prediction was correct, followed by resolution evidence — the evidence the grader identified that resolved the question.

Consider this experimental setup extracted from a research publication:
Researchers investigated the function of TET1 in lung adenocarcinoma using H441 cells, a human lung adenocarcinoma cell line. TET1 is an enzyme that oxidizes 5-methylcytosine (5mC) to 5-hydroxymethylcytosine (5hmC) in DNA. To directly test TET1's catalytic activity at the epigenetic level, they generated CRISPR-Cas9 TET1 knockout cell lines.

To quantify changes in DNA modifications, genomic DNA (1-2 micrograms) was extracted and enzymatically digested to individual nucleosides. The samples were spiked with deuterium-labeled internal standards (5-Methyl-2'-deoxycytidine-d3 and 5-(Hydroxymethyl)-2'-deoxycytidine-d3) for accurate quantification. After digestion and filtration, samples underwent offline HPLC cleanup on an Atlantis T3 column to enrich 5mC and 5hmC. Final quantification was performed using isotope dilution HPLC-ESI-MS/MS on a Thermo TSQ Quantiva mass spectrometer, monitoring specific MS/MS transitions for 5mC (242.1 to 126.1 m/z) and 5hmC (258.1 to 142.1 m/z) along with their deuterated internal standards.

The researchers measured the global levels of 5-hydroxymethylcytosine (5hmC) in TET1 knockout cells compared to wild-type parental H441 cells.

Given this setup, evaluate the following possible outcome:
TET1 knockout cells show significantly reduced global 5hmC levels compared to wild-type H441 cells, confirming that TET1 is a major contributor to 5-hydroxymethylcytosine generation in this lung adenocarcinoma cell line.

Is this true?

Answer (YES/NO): YES